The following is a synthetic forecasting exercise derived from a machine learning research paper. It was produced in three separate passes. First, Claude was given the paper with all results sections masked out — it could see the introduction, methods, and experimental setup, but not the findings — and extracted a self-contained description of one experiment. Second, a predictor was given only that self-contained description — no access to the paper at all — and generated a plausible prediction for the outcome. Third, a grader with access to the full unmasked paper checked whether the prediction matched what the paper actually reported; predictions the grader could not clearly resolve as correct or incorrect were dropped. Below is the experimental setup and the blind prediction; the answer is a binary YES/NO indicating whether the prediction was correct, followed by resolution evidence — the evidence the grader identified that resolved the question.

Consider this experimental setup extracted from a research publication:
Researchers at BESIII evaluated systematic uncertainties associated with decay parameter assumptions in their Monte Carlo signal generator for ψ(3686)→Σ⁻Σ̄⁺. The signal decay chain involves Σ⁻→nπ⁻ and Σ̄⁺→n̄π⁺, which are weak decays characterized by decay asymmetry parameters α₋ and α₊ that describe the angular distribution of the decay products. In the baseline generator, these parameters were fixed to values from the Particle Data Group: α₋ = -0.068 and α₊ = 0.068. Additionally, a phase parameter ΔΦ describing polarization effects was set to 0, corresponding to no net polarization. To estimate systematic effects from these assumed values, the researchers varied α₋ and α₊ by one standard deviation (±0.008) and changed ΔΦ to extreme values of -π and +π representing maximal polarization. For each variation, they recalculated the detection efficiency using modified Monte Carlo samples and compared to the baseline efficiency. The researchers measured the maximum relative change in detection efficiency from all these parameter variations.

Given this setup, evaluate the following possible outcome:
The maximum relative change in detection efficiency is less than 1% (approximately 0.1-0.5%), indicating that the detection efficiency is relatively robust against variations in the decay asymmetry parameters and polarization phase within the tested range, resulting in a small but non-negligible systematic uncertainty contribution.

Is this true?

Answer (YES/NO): NO